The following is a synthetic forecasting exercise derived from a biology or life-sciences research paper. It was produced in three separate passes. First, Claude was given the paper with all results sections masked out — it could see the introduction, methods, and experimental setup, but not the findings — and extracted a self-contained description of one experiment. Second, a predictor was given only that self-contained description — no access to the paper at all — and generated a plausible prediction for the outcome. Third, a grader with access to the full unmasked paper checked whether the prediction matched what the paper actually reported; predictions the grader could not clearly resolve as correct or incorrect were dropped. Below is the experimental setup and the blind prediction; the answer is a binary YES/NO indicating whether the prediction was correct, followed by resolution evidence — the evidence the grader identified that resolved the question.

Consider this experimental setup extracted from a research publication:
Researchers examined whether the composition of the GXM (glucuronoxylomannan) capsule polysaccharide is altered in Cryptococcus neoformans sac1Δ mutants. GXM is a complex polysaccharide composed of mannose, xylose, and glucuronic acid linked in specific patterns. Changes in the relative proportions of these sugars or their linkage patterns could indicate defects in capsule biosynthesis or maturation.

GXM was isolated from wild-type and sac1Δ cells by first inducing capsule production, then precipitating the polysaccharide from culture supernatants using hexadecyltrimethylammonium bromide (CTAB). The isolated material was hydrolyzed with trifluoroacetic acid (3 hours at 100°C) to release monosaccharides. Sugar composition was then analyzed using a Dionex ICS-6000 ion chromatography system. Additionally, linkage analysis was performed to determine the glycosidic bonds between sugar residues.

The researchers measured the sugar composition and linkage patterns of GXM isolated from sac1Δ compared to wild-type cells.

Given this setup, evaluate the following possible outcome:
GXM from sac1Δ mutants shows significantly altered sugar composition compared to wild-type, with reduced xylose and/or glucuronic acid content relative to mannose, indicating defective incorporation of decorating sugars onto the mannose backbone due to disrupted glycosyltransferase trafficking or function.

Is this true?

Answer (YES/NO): NO